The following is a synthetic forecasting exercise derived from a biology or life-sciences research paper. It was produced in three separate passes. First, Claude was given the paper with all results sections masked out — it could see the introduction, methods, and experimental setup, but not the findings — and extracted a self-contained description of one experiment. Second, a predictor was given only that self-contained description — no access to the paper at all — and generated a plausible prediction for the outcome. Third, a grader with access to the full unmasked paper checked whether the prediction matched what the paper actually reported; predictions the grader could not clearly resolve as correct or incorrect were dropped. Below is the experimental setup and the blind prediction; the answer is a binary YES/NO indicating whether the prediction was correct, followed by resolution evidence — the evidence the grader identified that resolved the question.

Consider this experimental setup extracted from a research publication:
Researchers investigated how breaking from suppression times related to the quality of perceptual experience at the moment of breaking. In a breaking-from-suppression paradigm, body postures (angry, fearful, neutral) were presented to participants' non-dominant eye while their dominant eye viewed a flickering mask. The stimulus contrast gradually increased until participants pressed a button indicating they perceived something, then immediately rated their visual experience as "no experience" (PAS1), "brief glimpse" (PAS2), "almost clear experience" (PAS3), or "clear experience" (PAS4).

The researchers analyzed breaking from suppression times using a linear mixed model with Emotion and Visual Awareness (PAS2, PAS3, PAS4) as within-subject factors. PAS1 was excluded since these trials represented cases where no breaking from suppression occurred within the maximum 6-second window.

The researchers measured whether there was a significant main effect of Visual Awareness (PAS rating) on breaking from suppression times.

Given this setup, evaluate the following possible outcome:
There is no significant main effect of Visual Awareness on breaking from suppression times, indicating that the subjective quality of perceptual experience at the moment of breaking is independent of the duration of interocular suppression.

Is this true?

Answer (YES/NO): NO